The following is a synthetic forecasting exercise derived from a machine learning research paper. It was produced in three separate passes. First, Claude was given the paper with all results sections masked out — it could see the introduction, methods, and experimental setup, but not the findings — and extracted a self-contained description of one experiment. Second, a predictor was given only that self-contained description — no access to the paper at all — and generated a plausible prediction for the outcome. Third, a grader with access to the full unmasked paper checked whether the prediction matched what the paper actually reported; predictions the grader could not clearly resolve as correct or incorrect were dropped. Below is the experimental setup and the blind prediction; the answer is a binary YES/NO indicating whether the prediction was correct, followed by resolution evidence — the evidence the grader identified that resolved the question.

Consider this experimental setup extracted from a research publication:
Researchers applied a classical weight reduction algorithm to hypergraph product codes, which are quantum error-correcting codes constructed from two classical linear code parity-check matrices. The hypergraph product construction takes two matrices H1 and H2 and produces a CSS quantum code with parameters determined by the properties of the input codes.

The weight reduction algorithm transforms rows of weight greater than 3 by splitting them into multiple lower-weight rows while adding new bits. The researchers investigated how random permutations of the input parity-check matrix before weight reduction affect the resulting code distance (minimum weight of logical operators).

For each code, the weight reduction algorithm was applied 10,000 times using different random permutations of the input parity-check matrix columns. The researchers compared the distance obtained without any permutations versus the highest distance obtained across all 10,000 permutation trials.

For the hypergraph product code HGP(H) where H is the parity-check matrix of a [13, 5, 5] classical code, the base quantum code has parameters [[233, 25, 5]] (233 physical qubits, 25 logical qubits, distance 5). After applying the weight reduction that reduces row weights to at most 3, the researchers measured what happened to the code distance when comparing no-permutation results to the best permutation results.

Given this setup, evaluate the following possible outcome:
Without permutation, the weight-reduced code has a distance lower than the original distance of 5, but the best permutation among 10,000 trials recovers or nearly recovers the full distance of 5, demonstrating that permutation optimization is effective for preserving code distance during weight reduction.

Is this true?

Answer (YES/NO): NO